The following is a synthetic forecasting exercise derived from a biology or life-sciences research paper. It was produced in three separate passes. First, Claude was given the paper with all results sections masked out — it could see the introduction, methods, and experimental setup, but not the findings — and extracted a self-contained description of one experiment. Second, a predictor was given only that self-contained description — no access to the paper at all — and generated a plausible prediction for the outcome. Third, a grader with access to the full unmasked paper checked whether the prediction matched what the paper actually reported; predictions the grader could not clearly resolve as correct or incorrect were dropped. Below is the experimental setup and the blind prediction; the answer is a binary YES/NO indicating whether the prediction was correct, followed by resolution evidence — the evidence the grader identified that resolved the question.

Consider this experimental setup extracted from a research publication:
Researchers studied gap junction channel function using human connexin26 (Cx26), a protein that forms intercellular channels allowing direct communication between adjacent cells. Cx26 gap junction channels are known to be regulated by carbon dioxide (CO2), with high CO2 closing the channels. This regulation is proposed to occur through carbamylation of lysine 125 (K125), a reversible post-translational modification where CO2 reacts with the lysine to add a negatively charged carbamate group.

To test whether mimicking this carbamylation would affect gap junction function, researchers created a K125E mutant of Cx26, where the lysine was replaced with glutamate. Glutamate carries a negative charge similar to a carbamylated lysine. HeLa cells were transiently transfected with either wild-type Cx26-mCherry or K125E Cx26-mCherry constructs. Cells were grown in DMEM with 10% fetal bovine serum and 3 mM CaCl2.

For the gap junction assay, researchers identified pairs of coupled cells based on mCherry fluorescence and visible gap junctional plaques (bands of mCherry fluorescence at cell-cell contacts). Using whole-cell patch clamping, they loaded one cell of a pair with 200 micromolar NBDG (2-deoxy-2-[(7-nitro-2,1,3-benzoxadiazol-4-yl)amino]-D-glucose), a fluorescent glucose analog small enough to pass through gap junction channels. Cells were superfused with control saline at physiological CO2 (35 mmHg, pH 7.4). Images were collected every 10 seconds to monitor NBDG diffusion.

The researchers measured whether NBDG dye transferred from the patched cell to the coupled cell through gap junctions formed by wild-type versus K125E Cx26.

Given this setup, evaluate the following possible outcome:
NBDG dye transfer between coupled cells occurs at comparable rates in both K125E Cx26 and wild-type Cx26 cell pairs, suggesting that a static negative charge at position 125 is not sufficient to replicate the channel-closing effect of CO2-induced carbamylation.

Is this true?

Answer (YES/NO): NO